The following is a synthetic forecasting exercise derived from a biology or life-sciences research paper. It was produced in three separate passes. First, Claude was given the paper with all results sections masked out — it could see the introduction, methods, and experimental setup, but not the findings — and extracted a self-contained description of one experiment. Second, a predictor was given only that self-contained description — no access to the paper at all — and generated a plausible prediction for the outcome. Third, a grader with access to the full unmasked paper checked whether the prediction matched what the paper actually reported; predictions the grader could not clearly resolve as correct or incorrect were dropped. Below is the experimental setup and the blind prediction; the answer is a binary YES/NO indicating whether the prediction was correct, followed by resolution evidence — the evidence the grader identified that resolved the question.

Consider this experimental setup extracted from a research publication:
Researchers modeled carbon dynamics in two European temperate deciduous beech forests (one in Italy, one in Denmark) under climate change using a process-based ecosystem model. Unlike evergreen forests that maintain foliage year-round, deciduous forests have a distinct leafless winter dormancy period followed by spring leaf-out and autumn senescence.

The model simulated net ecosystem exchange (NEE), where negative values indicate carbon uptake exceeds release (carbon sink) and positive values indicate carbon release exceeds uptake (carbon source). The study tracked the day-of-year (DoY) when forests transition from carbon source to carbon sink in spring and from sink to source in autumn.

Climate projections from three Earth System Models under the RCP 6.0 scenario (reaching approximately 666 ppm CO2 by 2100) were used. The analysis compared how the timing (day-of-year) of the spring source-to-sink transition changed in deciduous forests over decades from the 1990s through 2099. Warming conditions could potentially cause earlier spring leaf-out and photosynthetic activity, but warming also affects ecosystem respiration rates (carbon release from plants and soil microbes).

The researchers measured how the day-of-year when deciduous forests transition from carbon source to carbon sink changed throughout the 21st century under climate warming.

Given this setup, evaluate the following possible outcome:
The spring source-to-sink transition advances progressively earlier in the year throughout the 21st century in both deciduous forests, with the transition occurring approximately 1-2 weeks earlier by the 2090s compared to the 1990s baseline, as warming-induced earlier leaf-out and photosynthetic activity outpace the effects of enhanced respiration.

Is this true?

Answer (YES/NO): NO